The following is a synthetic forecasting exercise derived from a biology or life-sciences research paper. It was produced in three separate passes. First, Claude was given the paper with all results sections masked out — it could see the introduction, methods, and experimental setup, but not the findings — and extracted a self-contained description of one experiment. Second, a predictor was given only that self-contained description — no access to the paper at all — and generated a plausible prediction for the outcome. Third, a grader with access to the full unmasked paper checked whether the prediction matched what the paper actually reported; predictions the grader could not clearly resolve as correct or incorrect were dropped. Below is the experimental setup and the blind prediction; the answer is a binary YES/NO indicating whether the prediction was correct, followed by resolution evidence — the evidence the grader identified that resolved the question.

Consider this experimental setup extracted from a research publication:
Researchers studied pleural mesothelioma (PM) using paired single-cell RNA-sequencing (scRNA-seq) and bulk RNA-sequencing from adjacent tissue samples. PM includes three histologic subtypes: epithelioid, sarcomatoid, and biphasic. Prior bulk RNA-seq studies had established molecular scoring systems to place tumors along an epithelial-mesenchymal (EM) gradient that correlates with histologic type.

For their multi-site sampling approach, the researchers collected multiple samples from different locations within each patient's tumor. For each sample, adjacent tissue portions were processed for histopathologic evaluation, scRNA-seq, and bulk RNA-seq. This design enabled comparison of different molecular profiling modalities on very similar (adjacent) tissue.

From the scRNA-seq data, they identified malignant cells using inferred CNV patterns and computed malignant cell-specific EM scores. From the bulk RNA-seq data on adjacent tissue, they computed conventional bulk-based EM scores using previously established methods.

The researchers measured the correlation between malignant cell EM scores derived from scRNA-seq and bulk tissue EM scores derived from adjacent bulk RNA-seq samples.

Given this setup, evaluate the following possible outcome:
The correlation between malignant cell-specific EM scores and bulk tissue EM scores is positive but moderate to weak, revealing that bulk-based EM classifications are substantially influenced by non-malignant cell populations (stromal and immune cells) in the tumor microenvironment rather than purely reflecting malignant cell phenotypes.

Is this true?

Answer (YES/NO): NO